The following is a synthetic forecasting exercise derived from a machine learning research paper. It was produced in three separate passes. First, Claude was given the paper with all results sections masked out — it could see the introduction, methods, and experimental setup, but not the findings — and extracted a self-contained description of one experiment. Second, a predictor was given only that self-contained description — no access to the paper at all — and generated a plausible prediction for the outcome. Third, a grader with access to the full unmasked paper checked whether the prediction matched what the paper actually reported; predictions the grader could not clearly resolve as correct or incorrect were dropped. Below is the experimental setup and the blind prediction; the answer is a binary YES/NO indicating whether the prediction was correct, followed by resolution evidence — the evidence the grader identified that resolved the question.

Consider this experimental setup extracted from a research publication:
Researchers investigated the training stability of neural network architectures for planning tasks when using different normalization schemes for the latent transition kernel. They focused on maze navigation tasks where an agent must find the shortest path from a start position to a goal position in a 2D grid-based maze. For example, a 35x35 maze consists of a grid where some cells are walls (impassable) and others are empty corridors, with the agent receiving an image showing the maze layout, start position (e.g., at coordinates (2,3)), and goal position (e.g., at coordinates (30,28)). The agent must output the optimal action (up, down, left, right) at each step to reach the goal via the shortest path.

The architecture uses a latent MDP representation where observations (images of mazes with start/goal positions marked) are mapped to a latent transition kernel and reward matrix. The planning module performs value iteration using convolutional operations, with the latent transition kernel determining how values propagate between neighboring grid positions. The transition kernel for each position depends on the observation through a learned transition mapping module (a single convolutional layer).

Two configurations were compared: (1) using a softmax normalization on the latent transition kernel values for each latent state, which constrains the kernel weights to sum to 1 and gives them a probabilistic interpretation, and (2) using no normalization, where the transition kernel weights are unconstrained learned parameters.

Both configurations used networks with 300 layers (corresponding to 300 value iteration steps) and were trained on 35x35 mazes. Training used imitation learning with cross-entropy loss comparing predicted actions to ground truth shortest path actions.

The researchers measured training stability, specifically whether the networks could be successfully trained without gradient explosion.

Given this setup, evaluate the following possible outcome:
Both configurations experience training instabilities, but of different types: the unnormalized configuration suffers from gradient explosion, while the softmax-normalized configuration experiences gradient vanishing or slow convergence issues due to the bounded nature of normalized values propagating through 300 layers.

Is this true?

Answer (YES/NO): NO